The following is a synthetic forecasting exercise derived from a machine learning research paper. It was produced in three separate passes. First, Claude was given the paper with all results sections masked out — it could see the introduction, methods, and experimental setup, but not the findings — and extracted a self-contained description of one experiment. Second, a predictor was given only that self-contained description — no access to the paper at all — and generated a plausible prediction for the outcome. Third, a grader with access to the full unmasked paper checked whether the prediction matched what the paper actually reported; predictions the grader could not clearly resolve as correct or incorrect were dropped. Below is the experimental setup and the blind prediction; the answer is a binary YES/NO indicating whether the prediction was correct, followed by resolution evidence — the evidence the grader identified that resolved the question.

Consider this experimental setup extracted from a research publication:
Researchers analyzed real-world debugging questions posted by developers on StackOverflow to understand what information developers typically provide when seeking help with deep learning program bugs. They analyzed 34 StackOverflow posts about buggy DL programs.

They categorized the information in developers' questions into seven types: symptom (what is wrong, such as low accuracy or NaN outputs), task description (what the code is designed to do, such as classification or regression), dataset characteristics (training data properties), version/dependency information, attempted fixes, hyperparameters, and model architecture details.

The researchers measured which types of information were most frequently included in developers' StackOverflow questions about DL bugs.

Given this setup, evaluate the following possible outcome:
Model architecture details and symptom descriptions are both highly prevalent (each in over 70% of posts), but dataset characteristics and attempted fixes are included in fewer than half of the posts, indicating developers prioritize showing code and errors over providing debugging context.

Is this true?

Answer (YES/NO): NO